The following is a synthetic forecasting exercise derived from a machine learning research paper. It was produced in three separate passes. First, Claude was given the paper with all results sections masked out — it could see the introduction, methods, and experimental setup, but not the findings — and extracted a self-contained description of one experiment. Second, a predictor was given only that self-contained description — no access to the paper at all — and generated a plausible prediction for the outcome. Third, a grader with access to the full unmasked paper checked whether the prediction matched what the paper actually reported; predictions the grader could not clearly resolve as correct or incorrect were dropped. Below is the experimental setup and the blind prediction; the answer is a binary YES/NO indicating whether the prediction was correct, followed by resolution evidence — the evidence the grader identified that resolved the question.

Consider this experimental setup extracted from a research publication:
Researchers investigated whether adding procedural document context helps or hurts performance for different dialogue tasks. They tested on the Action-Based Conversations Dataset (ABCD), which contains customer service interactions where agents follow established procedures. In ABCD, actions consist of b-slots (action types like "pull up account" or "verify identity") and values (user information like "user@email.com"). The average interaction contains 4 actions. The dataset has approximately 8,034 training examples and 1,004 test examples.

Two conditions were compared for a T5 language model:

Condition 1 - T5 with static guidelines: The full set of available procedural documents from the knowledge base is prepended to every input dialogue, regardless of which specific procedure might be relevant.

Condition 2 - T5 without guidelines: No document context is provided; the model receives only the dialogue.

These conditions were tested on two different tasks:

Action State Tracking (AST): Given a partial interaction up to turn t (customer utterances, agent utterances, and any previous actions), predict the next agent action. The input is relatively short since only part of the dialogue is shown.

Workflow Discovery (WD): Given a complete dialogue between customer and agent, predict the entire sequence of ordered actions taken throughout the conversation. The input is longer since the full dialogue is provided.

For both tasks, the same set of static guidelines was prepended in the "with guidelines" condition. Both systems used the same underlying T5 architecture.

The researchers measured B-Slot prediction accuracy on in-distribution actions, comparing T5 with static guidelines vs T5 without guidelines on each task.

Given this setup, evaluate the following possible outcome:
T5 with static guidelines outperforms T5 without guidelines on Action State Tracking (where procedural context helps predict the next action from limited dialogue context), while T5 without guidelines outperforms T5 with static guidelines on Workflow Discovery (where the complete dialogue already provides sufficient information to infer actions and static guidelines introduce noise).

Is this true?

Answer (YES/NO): YES